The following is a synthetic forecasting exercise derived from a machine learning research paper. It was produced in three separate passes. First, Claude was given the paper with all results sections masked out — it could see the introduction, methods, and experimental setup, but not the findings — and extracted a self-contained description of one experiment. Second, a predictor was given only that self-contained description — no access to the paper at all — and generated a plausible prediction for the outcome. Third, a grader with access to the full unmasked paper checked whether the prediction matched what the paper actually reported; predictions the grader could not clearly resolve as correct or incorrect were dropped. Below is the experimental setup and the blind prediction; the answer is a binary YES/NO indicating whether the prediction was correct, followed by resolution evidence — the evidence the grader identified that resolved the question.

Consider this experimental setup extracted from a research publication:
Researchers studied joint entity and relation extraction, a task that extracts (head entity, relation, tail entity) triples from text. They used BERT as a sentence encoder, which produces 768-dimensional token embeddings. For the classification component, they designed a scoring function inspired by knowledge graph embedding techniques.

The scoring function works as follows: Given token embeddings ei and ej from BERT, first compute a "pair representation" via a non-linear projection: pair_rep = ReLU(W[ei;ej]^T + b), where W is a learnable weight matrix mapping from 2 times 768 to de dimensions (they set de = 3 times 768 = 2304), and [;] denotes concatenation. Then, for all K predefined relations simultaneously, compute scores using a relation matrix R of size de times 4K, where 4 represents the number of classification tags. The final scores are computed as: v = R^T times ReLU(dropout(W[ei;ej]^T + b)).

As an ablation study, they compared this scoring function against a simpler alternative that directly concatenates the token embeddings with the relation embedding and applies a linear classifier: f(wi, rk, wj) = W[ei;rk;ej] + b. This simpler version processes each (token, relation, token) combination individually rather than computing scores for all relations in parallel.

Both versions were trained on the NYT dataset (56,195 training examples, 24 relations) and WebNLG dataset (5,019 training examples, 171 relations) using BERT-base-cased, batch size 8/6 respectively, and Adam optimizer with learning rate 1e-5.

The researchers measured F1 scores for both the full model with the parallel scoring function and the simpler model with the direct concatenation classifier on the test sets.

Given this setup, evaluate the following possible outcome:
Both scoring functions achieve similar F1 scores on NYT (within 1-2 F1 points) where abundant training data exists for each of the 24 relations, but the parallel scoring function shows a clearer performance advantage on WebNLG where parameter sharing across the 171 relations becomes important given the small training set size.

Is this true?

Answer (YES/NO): NO